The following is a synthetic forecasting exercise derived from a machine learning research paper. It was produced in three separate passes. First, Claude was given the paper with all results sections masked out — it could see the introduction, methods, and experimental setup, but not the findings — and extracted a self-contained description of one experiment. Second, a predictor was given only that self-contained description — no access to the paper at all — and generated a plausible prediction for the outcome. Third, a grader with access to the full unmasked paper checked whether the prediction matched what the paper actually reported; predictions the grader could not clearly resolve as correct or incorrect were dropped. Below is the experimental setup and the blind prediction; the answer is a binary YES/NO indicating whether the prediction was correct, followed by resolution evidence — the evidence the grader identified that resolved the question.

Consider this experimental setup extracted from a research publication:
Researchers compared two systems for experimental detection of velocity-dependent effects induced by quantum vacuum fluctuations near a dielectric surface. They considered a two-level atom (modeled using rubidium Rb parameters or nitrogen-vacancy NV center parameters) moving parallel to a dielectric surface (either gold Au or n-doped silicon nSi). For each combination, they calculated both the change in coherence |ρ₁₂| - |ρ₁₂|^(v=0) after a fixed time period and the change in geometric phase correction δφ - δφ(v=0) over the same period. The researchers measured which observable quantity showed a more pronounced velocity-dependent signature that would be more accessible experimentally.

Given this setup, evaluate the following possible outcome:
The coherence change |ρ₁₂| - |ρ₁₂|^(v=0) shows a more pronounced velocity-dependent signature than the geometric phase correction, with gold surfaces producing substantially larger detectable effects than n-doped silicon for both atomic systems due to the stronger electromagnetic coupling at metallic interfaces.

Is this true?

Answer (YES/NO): NO